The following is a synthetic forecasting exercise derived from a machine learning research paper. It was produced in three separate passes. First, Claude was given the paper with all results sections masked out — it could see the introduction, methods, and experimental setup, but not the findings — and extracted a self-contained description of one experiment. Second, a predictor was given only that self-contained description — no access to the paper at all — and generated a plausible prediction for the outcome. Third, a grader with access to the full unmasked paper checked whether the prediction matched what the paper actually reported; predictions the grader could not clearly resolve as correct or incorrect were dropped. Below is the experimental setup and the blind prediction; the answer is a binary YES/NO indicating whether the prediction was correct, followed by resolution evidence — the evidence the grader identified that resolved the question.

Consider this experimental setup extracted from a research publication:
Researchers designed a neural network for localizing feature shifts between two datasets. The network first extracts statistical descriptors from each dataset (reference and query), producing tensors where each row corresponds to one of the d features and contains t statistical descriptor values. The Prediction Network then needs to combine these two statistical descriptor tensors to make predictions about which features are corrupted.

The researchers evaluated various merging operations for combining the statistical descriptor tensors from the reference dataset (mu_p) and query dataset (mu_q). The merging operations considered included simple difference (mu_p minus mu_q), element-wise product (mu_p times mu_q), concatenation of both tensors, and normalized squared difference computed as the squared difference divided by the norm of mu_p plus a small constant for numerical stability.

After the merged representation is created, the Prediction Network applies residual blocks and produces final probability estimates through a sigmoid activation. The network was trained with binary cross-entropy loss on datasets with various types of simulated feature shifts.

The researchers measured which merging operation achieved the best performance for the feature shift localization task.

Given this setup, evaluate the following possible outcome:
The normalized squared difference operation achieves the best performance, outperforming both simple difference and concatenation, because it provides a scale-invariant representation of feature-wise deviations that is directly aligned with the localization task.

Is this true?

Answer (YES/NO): YES